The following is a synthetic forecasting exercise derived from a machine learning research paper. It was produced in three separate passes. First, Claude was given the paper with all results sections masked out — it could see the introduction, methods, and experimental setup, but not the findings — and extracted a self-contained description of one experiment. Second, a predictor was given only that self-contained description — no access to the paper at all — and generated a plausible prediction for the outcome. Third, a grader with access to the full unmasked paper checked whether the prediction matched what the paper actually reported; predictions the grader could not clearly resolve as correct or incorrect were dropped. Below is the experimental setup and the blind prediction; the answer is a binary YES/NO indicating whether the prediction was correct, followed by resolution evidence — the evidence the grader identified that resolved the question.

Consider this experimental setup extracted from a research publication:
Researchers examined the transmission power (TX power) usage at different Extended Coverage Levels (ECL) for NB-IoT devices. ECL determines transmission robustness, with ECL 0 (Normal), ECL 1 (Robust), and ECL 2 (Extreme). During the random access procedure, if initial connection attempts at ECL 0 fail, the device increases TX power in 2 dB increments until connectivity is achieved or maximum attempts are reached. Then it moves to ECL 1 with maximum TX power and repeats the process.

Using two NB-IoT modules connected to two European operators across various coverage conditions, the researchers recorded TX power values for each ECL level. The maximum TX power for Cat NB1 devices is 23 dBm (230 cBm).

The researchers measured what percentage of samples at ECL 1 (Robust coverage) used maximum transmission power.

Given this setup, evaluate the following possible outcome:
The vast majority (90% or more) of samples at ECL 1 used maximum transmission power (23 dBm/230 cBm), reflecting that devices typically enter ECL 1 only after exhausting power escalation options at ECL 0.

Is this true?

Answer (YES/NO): NO